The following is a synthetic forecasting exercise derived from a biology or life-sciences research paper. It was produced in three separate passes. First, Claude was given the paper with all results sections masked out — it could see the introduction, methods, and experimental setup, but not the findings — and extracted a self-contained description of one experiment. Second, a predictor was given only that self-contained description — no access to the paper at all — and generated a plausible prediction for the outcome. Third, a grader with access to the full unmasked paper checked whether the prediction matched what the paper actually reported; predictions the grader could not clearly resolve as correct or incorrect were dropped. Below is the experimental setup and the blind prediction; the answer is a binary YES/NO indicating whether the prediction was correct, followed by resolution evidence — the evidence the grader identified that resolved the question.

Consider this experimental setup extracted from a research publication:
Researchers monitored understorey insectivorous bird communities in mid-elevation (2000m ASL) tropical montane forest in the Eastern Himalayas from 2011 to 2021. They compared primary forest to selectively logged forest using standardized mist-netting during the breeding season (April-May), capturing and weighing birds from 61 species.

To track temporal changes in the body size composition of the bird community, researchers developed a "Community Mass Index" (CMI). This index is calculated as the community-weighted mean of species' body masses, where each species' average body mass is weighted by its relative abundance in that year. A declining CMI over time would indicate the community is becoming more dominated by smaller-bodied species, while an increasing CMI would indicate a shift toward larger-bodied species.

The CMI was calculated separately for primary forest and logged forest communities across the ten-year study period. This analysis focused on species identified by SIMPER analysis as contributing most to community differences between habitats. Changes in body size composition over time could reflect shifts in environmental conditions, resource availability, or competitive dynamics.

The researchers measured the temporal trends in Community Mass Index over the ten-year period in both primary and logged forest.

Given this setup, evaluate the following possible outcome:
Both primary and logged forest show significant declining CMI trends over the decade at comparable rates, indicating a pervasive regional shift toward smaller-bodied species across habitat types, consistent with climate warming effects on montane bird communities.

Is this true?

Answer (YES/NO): NO